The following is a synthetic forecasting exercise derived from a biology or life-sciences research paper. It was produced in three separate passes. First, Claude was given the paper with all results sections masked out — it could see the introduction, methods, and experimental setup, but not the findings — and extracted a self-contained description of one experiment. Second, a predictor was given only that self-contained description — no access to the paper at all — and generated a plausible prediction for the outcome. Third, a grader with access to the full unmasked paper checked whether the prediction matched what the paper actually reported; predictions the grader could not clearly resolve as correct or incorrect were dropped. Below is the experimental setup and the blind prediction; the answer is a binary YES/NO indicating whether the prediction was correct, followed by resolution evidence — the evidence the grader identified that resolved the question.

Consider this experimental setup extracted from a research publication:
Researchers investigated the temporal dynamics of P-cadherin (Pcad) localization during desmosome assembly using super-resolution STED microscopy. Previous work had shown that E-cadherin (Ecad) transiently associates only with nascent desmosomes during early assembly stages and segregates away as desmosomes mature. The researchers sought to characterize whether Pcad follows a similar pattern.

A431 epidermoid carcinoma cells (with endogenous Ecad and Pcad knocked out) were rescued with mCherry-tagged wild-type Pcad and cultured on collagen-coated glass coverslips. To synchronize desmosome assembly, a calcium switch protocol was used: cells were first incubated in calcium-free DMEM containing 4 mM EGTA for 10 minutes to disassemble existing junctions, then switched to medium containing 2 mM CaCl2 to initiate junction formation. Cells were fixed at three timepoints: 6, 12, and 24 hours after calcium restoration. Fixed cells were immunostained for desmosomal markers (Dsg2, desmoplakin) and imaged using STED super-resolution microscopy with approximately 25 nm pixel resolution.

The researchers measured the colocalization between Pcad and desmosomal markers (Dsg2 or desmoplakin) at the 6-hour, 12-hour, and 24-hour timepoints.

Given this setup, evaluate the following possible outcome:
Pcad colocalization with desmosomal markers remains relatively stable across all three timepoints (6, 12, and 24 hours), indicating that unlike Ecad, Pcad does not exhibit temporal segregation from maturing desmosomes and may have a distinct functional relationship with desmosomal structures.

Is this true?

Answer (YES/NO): NO